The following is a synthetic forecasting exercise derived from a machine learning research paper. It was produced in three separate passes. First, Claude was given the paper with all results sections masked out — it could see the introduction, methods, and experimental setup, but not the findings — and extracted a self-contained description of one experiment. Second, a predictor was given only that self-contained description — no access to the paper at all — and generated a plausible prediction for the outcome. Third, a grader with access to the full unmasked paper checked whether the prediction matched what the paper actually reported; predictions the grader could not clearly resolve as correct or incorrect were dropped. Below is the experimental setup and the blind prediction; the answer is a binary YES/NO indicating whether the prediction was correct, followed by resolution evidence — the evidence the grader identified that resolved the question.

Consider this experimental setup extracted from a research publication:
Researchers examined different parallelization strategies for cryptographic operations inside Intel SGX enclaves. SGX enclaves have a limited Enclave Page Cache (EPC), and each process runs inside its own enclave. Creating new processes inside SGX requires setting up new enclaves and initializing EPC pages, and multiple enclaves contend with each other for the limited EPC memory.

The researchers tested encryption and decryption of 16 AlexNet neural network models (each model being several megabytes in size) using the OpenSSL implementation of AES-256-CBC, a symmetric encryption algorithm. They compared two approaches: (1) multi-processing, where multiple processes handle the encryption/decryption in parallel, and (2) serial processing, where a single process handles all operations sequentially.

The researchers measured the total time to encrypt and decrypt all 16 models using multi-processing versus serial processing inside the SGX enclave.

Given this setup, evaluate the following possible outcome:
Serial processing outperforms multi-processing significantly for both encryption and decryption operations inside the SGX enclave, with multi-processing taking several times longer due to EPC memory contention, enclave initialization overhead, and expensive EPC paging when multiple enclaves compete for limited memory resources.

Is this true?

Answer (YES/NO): YES